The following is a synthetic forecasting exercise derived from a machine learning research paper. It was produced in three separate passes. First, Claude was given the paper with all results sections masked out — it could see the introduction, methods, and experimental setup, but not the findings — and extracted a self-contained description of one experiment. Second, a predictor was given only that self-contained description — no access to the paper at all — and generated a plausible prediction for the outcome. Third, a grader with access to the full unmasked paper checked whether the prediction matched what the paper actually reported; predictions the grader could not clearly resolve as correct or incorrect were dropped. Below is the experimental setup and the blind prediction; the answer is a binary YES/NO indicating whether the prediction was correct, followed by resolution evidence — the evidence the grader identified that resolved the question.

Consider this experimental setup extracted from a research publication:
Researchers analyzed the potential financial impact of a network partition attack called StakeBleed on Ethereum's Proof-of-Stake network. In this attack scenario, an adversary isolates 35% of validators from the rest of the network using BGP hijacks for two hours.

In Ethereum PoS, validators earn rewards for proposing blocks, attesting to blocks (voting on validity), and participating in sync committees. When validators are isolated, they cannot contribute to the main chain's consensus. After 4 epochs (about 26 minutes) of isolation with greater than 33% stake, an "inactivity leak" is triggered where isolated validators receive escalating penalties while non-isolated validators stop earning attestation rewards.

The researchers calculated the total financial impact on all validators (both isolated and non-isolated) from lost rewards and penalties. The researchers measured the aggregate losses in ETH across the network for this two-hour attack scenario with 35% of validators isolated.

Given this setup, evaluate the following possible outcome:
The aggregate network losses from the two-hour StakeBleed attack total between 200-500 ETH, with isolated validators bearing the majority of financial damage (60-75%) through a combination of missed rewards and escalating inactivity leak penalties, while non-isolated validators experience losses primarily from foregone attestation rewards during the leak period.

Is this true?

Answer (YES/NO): YES